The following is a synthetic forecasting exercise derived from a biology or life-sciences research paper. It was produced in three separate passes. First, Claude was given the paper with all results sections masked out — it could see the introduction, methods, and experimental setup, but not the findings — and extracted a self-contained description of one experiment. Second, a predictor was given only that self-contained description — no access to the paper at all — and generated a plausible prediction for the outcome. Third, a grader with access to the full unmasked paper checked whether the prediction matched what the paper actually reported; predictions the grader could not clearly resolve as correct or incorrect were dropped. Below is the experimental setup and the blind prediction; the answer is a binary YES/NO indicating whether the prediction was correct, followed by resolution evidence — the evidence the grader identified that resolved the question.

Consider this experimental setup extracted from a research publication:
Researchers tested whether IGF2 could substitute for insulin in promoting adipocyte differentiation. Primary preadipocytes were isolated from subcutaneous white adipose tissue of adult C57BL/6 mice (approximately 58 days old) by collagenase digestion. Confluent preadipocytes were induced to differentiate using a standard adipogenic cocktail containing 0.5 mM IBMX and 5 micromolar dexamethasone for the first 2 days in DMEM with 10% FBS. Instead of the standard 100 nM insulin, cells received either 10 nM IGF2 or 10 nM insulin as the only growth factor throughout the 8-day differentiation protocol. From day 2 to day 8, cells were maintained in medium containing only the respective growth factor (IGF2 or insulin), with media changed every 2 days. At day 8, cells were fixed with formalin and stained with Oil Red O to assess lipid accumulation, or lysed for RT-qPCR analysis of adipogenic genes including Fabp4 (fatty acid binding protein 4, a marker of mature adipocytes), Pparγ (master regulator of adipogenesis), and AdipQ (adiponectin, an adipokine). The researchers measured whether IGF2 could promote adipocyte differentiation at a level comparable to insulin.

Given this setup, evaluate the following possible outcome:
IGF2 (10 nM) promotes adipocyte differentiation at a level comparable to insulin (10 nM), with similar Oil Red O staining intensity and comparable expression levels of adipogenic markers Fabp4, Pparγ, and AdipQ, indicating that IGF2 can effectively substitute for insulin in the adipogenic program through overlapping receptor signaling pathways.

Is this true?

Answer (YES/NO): NO